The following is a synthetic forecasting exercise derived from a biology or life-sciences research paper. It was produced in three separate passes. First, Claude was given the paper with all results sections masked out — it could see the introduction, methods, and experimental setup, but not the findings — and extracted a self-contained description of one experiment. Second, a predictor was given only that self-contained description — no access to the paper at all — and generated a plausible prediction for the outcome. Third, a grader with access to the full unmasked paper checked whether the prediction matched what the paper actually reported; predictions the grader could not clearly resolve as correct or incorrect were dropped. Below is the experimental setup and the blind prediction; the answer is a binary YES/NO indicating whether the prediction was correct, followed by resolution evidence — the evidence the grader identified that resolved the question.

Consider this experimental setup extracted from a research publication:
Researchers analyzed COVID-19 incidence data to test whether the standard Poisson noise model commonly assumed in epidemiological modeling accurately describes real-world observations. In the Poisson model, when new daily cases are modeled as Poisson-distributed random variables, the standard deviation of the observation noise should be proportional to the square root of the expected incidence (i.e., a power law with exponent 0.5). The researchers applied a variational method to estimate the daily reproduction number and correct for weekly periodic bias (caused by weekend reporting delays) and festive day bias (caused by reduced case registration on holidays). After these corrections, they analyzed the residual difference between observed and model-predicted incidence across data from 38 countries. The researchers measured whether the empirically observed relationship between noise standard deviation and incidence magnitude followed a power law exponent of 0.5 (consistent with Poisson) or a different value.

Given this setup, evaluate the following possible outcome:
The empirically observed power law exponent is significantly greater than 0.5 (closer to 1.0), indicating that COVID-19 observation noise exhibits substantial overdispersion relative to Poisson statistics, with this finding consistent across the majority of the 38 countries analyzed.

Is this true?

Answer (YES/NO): YES